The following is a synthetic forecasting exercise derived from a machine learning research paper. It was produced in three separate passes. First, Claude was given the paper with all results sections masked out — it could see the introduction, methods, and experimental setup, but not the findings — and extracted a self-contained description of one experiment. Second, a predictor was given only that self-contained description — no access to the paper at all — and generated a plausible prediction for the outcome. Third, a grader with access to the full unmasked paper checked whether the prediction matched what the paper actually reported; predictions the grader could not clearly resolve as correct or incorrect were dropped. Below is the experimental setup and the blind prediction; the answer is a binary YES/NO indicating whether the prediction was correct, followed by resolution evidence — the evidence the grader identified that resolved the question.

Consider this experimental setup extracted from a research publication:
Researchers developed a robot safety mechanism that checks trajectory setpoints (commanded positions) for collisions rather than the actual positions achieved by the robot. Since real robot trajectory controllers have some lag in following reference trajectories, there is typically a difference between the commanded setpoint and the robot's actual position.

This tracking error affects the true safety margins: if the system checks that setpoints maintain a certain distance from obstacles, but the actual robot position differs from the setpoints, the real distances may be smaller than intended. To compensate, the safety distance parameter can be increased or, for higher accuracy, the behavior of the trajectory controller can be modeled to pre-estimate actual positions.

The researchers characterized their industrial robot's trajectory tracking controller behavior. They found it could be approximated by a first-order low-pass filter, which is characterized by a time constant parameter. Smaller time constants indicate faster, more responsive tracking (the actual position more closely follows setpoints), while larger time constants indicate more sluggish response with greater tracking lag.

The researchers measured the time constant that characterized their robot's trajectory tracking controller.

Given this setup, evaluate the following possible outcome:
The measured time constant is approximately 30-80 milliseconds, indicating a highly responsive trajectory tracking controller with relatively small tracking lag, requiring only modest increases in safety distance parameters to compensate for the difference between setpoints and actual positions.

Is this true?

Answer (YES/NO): YES